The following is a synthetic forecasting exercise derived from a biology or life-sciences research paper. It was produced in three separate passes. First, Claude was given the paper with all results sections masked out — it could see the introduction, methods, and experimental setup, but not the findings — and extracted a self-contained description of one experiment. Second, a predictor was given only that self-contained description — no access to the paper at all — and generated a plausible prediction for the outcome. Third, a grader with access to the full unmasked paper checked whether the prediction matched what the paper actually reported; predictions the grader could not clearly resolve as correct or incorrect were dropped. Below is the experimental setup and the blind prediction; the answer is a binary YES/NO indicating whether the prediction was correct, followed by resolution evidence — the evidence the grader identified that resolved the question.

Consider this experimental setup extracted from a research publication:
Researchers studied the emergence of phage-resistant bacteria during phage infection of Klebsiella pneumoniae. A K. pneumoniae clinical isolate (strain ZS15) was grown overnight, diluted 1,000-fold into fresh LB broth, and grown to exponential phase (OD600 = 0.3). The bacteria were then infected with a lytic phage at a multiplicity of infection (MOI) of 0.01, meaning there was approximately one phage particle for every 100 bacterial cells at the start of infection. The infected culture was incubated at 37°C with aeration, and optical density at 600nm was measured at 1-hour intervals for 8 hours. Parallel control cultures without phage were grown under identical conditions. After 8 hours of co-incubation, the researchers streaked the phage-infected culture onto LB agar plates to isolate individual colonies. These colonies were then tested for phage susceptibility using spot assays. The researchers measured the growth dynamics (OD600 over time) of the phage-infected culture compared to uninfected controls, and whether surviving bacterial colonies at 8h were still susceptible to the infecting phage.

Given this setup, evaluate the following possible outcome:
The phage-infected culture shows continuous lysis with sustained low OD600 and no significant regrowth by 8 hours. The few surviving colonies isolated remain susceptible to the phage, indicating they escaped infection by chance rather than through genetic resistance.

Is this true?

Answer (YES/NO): NO